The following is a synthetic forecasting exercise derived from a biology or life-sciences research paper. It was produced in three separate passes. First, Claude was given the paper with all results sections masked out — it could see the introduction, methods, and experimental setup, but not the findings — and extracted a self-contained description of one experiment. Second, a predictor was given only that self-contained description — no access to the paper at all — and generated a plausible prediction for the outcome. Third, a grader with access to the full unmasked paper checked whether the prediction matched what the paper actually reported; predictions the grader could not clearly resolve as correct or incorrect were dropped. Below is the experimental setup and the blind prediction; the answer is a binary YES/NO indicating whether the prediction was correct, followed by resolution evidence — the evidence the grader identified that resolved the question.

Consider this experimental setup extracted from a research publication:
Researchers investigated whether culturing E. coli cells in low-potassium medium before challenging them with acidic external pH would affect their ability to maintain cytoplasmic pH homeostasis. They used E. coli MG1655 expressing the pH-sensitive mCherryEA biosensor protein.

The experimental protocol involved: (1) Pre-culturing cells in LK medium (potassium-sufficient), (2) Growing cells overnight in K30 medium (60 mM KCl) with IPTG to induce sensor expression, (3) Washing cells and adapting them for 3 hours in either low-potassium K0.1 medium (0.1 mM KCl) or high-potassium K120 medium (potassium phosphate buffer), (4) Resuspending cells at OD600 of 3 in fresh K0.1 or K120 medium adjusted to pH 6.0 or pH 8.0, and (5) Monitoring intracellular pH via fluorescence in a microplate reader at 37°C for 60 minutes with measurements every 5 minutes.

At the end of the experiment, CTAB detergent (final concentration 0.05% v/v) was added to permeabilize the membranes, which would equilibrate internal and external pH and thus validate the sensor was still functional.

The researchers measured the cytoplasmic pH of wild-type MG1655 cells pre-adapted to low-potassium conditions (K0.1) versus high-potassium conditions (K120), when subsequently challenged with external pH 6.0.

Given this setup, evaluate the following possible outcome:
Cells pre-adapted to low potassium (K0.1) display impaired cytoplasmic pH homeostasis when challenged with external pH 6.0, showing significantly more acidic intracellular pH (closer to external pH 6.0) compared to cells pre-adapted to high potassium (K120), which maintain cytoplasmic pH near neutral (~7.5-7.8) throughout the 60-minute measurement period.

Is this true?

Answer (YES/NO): YES